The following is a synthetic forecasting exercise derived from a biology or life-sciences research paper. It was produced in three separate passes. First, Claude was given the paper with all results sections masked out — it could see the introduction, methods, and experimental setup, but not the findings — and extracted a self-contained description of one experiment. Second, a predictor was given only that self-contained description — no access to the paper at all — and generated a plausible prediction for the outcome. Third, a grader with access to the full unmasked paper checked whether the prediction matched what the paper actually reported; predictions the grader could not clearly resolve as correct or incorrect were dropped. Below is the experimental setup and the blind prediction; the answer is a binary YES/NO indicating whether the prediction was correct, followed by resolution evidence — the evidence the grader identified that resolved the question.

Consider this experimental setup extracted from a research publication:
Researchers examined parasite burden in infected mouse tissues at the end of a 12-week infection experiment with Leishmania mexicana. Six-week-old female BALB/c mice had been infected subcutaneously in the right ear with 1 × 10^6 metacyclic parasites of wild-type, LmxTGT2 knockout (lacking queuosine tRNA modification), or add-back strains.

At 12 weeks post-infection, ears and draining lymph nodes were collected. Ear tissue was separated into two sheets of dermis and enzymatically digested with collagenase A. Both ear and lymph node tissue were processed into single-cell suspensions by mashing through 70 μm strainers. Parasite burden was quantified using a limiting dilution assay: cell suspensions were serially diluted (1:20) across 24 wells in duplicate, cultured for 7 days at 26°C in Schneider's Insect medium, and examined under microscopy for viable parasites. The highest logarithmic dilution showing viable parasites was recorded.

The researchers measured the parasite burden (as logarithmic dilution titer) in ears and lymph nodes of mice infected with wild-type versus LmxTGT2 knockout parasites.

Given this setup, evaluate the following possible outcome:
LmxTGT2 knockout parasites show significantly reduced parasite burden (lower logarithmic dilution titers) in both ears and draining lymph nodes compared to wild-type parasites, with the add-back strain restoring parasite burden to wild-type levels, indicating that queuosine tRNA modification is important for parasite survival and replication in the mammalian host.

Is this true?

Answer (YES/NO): NO